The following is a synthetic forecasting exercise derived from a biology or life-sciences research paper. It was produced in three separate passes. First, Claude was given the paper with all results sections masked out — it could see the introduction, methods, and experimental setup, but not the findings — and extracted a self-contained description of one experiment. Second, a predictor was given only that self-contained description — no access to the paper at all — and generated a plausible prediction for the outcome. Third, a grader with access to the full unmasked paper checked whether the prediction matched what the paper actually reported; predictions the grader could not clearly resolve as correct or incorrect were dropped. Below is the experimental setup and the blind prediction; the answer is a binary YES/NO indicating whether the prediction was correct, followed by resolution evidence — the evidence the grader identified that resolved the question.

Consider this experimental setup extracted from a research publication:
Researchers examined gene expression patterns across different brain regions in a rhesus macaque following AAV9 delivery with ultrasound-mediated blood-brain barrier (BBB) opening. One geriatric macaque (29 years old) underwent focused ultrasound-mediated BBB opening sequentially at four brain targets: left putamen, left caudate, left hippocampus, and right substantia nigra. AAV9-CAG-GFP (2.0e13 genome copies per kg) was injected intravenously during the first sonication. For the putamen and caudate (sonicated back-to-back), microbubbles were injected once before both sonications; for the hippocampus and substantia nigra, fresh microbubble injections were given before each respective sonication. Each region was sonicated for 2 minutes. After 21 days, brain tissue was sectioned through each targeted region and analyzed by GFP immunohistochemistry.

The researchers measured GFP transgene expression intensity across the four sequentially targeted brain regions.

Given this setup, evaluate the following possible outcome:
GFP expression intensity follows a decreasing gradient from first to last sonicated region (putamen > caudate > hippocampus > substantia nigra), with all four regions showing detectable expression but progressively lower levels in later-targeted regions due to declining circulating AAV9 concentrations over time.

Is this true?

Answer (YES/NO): NO